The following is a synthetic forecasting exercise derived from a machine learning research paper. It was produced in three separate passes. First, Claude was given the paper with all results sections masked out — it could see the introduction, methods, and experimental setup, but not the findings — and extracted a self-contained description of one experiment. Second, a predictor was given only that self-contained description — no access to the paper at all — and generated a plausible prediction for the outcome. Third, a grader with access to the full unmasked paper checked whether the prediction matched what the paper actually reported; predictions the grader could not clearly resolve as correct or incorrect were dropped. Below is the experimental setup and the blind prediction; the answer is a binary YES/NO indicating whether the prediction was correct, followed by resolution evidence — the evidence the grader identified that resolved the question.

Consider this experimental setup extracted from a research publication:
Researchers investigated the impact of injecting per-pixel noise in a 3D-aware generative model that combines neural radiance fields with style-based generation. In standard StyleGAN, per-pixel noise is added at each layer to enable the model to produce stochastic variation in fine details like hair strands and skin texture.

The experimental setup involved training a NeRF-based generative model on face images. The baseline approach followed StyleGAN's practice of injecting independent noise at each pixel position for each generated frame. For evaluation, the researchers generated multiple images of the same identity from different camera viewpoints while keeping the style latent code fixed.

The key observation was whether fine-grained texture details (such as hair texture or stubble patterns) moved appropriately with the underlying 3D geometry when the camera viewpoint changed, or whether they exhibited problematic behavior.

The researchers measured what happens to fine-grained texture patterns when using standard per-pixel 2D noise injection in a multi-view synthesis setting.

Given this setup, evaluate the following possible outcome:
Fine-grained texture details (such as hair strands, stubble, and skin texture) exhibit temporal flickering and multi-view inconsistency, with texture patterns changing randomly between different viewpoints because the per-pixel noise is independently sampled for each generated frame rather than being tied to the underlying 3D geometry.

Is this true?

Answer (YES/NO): NO